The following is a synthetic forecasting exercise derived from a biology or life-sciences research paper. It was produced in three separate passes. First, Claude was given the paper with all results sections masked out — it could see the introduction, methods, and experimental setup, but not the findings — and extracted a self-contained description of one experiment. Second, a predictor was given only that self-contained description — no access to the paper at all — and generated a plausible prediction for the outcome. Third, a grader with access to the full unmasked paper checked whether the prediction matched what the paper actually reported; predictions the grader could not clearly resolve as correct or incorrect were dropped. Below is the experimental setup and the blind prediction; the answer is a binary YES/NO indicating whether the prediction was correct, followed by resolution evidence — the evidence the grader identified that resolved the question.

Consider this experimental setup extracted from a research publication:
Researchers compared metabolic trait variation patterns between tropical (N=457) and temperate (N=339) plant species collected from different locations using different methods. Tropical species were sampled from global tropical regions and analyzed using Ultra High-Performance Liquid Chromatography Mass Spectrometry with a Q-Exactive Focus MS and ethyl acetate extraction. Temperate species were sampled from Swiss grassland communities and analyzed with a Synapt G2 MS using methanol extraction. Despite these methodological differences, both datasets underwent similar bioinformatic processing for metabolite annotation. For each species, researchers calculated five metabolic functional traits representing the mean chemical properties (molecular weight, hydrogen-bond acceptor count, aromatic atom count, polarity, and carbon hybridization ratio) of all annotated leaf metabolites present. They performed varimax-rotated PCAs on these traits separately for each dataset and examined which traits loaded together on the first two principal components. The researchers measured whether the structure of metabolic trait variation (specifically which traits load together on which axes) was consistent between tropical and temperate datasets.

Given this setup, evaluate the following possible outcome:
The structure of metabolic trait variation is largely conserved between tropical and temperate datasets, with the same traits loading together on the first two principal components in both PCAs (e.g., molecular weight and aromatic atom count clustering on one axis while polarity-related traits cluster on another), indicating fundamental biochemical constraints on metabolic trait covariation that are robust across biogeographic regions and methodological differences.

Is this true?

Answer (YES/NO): NO